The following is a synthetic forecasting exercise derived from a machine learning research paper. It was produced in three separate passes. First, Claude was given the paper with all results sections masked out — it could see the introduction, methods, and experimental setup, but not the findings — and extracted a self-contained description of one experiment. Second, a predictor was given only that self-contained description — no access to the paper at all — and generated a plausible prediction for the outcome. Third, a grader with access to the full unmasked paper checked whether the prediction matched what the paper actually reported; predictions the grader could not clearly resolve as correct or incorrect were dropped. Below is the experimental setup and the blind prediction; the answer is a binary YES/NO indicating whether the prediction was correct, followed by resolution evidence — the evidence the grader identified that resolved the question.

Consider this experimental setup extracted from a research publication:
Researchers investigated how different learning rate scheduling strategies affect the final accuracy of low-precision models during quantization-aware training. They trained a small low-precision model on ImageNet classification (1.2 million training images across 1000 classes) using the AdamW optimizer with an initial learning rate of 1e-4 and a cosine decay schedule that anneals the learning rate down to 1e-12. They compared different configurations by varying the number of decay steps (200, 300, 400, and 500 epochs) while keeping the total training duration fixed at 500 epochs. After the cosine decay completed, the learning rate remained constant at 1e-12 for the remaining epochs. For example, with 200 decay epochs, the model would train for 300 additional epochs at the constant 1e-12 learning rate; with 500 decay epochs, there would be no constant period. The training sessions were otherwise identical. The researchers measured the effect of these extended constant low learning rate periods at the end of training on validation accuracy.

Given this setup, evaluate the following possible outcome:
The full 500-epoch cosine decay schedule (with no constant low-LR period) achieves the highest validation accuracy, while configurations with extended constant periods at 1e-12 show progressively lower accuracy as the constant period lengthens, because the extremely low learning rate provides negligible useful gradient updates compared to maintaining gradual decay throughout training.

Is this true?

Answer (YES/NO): NO